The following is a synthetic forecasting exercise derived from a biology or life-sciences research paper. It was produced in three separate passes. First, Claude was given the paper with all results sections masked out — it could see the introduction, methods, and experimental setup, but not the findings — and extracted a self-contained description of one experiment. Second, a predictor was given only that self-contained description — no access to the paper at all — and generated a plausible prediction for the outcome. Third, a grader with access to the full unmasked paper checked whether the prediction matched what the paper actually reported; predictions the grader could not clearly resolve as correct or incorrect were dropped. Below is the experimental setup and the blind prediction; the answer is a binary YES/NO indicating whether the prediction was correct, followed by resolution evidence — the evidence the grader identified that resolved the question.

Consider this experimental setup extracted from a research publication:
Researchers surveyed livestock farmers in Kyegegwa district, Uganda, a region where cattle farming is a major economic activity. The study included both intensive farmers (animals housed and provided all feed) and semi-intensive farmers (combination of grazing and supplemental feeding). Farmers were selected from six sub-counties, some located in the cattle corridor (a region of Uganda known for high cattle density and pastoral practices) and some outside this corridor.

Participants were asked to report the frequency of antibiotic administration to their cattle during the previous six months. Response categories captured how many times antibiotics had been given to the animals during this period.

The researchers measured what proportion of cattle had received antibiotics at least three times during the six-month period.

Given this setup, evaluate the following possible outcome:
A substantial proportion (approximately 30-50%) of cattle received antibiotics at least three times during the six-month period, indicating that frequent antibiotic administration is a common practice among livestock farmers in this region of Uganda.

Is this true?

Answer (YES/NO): NO